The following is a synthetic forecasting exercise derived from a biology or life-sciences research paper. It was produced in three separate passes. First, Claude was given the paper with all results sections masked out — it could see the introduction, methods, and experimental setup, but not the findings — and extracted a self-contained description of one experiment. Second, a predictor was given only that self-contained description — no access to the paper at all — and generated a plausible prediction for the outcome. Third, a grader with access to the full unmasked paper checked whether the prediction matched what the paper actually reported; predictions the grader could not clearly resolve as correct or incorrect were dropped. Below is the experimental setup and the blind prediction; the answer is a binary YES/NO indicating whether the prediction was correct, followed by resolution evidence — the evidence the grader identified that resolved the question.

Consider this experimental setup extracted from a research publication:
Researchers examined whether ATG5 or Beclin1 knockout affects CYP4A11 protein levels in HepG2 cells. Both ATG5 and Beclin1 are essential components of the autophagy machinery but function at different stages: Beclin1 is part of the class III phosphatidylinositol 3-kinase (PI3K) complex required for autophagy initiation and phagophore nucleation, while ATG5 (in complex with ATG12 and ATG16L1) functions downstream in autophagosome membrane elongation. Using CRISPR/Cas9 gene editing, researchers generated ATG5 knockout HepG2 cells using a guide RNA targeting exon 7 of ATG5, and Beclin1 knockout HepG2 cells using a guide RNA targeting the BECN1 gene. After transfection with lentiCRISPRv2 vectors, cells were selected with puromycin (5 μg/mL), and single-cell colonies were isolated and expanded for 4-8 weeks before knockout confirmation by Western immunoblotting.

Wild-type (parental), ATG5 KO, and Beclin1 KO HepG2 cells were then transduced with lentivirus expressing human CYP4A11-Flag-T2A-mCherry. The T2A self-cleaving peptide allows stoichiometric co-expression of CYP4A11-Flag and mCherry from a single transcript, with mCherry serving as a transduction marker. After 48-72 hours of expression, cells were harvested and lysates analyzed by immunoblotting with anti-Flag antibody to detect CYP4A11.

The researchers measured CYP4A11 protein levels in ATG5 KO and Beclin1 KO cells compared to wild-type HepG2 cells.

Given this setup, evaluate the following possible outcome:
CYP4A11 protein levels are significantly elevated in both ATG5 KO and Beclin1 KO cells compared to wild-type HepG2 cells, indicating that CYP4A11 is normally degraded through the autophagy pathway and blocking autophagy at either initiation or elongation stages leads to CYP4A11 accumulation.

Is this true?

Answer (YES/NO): YES